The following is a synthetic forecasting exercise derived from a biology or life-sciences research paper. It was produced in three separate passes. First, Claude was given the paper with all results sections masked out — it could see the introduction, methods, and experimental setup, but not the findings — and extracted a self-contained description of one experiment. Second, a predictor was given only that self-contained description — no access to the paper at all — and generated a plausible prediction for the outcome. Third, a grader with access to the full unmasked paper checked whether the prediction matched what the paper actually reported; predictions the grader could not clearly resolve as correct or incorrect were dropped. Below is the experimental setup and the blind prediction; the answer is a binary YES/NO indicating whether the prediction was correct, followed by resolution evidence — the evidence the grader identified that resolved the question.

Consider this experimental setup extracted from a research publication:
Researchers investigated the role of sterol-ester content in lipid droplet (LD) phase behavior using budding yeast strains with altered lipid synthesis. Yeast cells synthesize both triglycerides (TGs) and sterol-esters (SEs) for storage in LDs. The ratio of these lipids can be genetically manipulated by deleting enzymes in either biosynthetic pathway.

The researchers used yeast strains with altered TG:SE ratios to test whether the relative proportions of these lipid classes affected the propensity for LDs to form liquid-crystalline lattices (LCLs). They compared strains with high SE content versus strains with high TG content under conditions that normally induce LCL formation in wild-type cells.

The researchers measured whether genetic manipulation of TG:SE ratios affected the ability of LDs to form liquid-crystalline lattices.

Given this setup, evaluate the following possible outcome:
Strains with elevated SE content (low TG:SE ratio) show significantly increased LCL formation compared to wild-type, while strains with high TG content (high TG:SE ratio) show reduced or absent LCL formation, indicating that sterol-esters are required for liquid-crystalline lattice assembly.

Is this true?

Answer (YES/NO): NO